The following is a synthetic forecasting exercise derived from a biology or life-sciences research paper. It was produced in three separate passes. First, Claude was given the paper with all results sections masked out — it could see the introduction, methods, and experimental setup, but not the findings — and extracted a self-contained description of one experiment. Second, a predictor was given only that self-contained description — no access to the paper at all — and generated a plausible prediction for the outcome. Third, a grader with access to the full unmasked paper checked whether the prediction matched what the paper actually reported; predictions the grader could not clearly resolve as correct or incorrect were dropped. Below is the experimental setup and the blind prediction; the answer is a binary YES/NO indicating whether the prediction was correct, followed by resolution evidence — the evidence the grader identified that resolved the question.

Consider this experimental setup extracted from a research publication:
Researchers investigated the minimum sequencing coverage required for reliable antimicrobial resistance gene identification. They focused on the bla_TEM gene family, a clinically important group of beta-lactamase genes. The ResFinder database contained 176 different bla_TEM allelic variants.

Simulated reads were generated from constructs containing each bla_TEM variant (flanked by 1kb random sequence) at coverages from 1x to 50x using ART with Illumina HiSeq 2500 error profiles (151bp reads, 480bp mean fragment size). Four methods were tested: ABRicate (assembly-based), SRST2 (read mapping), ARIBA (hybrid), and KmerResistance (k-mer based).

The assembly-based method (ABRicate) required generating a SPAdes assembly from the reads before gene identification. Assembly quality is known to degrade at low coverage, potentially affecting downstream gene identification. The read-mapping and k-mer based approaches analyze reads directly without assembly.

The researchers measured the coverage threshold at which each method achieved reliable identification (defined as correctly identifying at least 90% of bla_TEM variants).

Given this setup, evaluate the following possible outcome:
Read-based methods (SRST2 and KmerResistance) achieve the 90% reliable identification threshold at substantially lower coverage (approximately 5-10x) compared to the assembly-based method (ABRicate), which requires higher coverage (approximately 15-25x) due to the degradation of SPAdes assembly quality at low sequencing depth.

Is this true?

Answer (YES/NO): NO